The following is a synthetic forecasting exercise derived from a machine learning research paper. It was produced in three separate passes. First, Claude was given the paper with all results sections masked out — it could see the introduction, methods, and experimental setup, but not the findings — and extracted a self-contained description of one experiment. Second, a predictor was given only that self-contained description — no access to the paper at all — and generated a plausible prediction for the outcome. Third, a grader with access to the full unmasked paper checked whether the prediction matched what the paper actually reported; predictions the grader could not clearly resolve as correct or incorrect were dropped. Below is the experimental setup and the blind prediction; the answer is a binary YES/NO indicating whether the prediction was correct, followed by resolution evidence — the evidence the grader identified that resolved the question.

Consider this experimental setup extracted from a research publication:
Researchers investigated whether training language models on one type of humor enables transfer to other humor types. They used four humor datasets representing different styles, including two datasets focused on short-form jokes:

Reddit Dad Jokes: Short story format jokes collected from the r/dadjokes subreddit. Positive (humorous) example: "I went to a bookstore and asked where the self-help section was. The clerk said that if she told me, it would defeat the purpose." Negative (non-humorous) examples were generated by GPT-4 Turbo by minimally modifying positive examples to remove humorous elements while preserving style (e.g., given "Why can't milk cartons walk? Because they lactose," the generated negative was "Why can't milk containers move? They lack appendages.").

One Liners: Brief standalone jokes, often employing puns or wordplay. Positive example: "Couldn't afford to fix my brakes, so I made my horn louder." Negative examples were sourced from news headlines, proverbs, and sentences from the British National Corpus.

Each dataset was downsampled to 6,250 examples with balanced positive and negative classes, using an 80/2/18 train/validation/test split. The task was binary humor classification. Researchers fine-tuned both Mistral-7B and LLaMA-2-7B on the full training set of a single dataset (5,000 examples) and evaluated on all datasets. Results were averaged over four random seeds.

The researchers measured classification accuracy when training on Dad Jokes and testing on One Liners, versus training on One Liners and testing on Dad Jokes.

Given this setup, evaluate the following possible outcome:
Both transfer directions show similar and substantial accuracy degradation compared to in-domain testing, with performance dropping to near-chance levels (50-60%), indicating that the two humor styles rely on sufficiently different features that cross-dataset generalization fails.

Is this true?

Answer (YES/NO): NO